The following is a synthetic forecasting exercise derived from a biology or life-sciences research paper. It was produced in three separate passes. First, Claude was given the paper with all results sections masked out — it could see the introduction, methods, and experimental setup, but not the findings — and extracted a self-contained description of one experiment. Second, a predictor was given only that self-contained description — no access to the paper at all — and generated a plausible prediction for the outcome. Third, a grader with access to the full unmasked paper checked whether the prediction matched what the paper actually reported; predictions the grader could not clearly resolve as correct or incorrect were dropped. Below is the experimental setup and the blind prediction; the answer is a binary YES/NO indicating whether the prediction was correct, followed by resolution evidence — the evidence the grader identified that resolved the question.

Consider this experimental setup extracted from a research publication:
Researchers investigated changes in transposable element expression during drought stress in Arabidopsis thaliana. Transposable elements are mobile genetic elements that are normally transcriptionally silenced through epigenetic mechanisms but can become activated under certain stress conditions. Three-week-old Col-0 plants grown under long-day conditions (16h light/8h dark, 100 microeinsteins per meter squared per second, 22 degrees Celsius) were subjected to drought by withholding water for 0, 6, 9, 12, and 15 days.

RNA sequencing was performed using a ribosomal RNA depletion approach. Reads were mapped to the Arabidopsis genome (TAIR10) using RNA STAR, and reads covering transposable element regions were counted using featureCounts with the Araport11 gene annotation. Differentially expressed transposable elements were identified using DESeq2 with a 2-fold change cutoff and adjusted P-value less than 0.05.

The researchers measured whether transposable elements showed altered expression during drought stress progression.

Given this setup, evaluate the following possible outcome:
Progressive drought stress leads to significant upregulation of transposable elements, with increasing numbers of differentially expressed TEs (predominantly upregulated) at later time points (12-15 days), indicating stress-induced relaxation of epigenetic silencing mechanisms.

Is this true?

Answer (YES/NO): NO